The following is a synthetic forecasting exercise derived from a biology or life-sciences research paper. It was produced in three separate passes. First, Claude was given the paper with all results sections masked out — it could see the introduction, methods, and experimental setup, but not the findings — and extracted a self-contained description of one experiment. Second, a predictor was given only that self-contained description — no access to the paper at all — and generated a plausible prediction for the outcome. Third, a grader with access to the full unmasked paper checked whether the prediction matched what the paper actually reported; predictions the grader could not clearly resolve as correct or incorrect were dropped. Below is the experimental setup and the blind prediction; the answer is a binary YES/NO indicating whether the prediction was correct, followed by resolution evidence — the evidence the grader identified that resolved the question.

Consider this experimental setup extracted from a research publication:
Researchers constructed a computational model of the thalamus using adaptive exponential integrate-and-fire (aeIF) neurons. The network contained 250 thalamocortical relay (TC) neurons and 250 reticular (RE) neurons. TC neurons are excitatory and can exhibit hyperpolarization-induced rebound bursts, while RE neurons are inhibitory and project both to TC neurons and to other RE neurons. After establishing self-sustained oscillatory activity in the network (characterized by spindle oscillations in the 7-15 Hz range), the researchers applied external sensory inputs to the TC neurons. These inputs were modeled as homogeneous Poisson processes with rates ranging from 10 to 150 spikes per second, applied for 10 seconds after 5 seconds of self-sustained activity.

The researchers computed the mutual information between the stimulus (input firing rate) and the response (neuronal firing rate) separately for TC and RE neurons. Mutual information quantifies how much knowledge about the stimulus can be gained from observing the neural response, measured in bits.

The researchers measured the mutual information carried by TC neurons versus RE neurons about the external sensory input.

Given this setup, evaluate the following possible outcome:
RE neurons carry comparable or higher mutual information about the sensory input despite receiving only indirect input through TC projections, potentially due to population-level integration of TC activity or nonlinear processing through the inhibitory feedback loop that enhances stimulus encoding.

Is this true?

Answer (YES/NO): NO